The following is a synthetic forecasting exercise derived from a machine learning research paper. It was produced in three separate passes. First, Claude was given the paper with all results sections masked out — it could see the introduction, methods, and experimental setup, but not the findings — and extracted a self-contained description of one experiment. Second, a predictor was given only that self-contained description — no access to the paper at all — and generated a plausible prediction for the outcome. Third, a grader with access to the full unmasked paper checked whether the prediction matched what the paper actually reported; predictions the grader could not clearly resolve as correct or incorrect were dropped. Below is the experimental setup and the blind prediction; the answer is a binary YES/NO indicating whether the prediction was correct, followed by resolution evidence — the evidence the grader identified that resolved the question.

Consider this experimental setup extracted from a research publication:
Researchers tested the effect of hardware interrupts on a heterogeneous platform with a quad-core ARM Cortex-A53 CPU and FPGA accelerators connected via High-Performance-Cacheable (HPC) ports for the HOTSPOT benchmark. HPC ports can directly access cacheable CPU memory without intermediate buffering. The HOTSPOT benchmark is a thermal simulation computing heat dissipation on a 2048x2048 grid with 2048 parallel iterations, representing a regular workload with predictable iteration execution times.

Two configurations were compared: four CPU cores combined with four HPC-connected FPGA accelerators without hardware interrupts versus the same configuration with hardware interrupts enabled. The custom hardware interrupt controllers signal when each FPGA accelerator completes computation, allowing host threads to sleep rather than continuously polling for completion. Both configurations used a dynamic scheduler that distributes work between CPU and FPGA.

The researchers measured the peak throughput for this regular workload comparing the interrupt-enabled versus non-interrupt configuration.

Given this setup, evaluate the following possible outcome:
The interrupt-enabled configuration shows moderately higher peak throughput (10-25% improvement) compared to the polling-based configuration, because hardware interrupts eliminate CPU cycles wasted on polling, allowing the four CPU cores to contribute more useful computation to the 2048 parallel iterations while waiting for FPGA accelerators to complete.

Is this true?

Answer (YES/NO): YES